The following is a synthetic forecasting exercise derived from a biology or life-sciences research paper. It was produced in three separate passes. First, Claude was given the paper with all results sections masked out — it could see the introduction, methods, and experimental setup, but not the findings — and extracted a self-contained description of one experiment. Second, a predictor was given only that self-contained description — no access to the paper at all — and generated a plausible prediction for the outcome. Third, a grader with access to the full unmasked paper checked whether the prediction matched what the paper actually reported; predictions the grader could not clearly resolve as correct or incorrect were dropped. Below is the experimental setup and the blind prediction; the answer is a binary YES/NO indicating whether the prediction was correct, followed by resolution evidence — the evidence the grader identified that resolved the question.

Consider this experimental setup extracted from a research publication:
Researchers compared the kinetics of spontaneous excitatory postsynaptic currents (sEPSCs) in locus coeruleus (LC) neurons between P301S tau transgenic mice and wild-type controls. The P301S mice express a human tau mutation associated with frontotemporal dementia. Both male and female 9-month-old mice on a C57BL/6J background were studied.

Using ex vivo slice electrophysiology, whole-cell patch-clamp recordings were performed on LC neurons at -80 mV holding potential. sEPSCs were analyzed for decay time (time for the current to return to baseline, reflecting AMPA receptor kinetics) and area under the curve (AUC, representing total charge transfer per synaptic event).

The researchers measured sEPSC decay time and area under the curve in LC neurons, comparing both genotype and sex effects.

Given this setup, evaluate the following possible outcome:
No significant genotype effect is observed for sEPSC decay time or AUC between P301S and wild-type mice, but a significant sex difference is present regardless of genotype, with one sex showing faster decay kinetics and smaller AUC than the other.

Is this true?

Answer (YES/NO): NO